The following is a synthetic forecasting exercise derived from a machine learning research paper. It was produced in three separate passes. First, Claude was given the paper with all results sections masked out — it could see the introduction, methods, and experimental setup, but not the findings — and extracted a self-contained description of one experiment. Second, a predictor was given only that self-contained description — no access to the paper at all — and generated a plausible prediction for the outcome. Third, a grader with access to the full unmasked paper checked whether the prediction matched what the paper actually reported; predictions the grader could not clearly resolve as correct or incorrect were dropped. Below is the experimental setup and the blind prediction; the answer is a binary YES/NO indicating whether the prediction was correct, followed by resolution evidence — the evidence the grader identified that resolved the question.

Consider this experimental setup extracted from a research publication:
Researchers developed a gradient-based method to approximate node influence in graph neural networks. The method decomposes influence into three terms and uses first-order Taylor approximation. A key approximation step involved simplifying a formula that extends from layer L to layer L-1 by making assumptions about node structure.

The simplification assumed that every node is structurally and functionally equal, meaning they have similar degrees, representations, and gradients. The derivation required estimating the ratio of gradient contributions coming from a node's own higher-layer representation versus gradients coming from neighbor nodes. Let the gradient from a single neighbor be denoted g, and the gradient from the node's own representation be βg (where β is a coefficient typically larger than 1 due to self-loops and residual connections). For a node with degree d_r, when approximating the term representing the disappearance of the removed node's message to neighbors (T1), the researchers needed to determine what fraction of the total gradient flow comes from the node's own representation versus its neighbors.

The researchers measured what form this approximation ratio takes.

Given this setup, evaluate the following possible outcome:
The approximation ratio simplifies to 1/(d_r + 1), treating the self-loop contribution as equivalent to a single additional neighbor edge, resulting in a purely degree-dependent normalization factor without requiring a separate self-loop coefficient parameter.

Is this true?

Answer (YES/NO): NO